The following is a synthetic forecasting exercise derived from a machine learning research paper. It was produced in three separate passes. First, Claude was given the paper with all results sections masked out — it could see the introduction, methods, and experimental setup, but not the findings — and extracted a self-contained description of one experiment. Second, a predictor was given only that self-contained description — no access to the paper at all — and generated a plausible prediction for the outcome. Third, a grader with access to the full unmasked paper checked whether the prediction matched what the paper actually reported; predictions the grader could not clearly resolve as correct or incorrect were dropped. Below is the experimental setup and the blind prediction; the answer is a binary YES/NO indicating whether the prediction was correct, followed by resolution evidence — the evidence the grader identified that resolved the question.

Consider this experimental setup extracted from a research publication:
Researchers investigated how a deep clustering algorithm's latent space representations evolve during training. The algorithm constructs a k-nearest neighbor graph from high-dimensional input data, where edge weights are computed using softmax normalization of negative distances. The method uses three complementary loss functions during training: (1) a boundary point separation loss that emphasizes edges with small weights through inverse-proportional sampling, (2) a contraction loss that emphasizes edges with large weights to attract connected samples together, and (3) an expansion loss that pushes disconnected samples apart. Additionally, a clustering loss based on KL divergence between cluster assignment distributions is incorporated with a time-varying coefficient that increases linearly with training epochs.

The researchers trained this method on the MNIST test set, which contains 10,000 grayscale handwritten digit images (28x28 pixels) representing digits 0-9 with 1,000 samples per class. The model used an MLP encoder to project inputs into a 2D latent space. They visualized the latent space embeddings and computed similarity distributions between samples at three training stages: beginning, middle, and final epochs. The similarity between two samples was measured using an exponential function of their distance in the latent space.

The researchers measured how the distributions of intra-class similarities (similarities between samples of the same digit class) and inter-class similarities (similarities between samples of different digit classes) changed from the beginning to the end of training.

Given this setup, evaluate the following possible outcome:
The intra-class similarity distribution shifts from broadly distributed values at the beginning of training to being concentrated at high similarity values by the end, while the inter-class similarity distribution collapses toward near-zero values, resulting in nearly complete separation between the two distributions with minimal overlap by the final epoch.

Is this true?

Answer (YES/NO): NO